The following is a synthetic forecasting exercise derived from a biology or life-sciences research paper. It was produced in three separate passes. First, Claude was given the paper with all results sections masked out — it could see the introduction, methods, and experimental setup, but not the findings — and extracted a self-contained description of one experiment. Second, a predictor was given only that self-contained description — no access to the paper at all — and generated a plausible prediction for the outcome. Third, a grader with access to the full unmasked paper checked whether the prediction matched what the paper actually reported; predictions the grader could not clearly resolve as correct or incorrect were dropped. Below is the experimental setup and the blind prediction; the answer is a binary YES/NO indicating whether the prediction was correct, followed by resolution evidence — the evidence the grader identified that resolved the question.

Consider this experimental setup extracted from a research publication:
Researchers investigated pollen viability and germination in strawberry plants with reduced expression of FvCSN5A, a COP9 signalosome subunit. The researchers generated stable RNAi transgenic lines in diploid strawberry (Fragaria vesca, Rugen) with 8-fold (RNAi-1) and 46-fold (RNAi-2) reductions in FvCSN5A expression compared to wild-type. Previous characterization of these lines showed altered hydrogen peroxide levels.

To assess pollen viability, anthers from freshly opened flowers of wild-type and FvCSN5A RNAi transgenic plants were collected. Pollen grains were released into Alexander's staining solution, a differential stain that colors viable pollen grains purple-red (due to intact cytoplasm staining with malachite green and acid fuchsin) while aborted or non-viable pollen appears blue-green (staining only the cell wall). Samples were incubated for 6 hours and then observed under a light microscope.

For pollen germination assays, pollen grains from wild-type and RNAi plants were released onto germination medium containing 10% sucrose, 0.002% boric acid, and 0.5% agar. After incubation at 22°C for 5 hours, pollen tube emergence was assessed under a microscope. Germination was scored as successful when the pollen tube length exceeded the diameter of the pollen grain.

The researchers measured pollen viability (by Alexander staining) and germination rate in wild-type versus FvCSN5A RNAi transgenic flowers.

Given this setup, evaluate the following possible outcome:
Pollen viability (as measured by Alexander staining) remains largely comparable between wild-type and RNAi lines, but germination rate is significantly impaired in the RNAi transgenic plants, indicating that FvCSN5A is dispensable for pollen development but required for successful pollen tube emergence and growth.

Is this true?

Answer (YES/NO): NO